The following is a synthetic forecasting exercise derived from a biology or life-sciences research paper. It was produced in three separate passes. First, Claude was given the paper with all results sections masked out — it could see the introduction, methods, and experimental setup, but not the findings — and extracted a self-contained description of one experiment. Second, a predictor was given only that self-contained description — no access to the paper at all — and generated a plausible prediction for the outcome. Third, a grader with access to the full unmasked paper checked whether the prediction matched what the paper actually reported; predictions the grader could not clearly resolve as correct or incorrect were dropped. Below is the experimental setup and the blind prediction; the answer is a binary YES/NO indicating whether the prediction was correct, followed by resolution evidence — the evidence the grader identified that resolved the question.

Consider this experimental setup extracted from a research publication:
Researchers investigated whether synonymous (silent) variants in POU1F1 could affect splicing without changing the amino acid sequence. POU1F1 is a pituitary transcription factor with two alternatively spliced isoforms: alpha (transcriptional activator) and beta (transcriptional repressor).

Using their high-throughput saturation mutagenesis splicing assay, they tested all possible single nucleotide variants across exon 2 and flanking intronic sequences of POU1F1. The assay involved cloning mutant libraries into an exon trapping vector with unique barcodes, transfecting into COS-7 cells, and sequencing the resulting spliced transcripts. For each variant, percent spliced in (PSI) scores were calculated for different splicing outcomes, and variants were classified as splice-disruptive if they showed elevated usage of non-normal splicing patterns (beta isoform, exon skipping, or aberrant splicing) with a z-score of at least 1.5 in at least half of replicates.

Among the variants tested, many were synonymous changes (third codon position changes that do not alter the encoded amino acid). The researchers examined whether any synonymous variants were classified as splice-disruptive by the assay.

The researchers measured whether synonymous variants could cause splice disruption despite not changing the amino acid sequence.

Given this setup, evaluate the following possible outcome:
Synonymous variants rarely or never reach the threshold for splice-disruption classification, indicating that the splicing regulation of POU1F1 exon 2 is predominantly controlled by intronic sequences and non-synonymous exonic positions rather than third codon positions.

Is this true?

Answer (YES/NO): NO